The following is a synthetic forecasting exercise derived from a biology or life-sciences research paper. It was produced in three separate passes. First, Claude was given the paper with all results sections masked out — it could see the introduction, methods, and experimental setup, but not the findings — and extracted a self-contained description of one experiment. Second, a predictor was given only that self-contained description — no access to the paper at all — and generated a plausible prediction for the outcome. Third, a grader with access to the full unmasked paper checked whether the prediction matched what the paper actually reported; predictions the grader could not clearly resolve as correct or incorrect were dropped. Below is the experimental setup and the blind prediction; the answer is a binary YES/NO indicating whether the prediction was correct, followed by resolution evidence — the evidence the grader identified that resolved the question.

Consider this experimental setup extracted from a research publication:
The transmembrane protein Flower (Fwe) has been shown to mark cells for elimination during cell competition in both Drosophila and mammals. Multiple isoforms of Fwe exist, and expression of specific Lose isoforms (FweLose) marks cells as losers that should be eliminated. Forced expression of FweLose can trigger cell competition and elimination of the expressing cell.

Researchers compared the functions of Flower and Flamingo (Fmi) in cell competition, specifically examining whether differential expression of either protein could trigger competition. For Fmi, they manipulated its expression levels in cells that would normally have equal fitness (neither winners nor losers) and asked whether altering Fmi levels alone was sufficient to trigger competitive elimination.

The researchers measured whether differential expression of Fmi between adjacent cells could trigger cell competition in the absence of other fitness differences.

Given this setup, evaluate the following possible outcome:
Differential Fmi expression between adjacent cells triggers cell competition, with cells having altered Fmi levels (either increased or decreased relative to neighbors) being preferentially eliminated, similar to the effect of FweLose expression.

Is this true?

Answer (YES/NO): NO